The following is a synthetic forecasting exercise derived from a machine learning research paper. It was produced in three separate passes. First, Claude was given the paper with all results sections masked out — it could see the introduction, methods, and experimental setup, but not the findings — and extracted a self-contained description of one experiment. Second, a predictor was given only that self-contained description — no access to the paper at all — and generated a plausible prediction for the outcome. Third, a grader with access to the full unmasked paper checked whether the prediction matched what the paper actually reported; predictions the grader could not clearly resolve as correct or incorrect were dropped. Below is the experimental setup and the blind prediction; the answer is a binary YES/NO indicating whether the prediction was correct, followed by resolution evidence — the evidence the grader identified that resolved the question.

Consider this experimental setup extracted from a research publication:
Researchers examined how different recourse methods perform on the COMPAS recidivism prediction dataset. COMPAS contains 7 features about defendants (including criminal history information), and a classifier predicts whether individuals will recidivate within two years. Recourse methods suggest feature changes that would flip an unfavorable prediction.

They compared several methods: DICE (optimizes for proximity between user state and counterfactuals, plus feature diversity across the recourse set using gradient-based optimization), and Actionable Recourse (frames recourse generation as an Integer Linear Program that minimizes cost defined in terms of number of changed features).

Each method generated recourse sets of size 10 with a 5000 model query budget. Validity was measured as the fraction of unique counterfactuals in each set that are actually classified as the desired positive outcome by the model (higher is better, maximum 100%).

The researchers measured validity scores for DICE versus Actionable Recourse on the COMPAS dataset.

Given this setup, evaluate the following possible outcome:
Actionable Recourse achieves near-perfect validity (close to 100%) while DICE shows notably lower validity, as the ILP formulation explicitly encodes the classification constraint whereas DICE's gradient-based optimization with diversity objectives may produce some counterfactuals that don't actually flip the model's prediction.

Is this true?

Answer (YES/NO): NO